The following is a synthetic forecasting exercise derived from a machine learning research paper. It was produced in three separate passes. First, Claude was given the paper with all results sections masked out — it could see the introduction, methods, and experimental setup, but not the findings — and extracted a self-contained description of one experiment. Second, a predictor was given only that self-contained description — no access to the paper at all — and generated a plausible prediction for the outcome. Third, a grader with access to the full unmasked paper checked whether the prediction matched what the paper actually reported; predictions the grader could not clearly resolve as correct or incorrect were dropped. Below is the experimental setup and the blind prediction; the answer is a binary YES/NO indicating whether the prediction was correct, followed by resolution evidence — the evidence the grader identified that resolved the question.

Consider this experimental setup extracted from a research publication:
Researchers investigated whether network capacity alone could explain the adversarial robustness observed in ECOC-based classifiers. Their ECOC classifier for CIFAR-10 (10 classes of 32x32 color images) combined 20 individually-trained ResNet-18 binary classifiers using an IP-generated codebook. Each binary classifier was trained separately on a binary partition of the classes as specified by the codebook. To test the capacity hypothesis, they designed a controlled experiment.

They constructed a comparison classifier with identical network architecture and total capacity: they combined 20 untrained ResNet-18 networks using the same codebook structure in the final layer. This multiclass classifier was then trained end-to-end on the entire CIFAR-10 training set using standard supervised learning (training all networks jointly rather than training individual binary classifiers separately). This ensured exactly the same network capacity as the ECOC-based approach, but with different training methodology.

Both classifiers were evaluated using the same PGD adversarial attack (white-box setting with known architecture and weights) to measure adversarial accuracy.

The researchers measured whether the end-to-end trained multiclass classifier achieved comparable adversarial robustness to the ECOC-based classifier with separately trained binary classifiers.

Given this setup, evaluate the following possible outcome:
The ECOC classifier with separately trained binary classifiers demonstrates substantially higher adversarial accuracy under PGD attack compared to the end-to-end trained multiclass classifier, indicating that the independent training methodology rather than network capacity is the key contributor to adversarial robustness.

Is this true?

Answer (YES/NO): YES